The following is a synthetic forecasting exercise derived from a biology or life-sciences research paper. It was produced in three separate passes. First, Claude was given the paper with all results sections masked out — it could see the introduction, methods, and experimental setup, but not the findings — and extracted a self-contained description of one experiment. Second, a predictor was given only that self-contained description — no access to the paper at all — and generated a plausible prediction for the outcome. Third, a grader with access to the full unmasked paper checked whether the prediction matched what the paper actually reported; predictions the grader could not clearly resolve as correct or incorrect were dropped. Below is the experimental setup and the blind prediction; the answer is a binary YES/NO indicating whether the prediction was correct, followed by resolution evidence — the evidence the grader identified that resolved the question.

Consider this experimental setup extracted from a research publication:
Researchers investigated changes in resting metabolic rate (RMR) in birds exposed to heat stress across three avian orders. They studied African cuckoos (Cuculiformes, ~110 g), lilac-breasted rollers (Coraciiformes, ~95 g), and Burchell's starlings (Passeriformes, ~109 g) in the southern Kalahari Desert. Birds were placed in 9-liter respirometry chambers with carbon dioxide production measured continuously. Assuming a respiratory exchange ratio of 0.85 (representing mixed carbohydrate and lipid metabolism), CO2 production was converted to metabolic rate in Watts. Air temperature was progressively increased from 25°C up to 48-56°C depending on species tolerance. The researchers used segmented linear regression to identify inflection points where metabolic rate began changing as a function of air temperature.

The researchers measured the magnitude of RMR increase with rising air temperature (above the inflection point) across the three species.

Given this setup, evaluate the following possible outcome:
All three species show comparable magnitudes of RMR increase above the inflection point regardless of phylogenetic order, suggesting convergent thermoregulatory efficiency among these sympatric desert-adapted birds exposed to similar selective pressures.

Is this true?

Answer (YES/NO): YES